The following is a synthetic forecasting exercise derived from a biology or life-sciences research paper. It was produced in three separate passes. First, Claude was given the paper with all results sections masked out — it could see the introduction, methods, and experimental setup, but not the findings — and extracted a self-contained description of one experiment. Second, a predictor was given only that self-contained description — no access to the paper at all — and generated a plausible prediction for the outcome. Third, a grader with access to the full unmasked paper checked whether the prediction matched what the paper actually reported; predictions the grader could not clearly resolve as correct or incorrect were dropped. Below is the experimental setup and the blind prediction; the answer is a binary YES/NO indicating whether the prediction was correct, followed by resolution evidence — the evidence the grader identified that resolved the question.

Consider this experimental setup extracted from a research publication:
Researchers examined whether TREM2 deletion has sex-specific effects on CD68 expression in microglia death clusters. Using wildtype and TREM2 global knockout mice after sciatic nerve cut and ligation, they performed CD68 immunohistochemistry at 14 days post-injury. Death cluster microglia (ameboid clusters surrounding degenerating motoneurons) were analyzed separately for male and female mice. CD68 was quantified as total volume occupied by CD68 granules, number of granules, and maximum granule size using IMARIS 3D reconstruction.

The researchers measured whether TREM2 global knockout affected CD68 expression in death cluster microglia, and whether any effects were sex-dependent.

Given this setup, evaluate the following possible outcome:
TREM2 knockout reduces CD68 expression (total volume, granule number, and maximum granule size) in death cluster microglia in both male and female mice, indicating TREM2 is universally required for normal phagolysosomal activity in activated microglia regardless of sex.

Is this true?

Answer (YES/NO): NO